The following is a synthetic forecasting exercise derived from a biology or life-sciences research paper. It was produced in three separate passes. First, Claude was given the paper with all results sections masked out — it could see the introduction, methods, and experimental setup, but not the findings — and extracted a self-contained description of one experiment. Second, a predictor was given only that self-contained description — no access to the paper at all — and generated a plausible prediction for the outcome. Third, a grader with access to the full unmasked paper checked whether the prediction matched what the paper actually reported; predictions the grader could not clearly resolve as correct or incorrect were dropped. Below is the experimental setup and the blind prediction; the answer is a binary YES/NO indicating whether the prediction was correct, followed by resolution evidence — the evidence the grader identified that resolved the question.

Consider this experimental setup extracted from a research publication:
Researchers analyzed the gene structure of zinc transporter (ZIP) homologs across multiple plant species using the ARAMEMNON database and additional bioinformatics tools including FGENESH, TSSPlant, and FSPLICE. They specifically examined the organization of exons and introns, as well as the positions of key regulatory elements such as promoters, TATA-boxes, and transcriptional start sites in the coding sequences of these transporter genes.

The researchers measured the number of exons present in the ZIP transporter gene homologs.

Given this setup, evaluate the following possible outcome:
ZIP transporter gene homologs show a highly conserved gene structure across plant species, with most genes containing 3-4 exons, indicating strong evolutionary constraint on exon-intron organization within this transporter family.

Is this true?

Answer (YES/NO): YES